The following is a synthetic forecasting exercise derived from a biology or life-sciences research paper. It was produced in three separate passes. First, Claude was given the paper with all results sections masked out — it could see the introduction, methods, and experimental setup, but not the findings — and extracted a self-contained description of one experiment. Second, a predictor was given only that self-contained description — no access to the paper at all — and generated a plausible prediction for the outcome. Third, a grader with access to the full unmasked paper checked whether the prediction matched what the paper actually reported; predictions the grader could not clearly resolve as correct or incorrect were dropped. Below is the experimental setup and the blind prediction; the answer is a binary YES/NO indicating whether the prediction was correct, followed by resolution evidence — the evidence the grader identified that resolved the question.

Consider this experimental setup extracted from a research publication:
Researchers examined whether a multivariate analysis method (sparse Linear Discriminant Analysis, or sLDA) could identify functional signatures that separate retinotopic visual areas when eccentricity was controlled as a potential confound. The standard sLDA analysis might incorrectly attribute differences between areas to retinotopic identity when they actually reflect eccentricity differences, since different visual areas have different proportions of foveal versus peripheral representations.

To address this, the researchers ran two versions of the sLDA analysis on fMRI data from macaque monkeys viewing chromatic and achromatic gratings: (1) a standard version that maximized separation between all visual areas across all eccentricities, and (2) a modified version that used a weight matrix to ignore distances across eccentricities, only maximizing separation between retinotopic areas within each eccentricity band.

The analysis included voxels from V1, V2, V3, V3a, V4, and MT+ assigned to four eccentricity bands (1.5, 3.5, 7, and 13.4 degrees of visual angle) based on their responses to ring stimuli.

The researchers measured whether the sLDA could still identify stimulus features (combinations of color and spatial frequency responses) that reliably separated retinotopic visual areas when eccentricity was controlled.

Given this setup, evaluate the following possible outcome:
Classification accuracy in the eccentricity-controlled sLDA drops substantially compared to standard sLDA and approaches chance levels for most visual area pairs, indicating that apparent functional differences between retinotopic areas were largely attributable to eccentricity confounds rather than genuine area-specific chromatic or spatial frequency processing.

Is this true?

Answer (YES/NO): NO